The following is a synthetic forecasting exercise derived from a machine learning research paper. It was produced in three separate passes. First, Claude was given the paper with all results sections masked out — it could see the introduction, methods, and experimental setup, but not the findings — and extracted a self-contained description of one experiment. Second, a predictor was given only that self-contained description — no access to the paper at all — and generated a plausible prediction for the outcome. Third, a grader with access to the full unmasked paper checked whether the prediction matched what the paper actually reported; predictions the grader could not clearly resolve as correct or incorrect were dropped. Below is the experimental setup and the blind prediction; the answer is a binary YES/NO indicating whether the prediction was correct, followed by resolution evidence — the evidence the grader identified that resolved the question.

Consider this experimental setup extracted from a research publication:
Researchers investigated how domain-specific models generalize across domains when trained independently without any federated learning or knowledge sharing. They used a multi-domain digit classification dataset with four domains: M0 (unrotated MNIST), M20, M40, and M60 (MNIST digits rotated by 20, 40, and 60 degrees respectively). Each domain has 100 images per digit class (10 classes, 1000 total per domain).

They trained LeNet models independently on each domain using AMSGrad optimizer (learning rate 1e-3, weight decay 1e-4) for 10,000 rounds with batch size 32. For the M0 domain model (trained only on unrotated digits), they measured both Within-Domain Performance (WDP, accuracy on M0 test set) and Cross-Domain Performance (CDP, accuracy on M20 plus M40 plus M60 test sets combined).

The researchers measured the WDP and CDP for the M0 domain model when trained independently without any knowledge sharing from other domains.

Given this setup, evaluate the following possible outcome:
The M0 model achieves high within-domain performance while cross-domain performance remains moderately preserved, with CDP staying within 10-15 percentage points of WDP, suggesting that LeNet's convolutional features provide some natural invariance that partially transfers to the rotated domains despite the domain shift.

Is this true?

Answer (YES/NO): NO